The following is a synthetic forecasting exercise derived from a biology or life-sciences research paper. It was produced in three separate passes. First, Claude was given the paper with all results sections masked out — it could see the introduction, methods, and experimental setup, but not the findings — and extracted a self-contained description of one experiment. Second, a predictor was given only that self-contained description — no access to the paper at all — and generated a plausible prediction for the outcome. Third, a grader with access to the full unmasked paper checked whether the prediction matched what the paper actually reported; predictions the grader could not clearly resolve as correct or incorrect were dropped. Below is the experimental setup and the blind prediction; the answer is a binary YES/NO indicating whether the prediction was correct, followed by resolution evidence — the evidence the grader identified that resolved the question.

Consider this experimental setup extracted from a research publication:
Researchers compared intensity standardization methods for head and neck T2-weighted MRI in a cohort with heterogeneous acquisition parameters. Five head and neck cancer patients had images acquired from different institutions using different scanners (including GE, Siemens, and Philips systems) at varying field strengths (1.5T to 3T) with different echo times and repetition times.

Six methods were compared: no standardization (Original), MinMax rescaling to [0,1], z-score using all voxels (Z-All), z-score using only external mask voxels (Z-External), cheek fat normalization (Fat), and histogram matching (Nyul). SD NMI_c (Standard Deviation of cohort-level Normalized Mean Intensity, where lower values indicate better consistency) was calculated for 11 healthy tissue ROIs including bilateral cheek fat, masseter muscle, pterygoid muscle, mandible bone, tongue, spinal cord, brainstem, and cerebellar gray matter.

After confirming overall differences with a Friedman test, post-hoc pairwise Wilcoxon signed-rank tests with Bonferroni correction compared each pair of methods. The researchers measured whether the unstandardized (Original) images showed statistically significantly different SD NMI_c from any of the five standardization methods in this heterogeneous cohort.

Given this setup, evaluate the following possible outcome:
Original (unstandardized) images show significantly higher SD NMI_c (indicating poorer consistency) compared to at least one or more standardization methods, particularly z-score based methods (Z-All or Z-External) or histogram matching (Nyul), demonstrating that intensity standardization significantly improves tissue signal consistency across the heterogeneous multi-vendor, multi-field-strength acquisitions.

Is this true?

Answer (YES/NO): YES